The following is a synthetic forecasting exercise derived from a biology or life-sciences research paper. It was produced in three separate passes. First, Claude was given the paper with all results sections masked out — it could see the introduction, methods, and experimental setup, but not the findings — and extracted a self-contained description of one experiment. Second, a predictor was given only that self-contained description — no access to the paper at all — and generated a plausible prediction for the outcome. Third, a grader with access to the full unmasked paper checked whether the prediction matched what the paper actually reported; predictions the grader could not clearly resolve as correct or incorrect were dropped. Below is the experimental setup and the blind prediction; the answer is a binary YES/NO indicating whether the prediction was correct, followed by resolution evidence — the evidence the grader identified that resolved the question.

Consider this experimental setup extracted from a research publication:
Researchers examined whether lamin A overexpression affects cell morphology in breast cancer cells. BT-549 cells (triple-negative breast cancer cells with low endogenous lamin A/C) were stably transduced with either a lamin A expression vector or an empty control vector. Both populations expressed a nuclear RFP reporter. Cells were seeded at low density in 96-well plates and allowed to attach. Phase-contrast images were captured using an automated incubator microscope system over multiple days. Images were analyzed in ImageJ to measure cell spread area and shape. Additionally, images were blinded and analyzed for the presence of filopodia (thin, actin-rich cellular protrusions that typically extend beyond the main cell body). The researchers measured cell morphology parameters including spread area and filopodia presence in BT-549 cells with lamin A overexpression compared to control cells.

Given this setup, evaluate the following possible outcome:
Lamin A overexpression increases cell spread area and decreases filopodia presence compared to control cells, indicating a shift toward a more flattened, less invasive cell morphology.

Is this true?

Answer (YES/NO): NO